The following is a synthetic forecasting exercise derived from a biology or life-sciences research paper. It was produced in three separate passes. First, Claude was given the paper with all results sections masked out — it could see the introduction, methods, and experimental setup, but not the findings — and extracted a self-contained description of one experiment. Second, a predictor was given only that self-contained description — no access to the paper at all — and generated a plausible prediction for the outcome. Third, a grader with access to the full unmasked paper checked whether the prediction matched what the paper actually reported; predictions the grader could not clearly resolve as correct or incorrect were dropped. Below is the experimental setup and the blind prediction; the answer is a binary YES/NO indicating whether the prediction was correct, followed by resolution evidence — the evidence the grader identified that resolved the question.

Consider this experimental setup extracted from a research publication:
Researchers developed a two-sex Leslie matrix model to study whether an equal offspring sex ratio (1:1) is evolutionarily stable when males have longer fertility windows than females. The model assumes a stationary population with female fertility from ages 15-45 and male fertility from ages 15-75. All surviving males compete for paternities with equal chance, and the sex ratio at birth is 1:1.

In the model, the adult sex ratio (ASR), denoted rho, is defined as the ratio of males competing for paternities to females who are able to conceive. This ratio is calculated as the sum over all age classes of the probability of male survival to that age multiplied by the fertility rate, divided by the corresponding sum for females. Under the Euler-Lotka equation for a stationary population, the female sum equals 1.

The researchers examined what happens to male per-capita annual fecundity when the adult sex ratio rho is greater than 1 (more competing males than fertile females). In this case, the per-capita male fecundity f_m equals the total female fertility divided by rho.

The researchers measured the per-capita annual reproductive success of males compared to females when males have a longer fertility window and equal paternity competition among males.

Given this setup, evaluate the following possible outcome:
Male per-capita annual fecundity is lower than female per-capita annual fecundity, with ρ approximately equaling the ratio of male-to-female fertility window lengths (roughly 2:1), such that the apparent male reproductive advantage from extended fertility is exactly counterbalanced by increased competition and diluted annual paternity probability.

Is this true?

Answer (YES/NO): NO